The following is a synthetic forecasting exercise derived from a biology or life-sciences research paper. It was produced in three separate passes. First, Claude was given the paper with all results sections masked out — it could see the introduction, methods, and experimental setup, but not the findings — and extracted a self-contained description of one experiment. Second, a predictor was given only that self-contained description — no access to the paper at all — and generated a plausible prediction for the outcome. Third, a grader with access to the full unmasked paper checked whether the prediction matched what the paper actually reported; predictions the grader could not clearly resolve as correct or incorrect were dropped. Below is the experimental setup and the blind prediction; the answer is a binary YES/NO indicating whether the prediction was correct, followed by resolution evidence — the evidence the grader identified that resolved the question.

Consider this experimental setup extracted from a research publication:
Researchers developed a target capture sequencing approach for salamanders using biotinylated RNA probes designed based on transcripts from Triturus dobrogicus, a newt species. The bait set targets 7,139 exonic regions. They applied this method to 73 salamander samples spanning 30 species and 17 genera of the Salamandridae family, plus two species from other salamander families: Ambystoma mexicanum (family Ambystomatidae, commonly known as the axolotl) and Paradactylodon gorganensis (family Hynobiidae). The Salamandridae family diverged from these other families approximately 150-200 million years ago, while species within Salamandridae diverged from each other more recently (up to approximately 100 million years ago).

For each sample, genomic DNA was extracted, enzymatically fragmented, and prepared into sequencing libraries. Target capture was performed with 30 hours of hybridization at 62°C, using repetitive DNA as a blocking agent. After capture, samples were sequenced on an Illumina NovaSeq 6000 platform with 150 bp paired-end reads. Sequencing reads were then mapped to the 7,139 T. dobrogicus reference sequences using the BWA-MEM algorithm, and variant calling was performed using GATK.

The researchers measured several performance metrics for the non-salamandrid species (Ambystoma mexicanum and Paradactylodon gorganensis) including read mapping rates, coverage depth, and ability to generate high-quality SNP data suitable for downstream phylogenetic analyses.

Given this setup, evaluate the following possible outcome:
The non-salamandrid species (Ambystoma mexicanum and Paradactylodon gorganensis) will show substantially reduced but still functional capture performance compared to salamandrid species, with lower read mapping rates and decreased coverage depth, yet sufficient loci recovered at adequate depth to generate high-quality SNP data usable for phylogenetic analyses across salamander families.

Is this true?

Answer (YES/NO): NO